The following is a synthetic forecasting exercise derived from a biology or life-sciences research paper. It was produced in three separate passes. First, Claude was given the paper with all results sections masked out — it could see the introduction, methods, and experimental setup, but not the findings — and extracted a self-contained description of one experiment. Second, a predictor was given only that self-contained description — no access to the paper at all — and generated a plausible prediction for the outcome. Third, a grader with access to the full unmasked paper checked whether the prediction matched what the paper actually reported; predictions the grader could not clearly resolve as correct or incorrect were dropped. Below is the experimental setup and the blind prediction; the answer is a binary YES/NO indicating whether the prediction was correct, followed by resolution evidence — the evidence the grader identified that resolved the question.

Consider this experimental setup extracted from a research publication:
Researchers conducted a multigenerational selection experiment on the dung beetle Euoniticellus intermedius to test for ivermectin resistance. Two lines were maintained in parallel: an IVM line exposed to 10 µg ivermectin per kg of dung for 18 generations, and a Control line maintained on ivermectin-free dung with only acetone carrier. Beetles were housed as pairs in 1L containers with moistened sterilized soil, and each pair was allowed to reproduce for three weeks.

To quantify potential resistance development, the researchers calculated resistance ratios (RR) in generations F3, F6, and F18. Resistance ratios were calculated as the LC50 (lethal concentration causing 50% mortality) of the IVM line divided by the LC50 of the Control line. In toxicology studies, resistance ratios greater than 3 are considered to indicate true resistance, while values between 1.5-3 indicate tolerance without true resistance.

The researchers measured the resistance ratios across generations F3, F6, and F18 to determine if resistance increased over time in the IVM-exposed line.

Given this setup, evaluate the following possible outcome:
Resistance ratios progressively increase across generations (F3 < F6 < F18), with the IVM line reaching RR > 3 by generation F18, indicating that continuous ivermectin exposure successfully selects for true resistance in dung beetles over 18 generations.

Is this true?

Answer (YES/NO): NO